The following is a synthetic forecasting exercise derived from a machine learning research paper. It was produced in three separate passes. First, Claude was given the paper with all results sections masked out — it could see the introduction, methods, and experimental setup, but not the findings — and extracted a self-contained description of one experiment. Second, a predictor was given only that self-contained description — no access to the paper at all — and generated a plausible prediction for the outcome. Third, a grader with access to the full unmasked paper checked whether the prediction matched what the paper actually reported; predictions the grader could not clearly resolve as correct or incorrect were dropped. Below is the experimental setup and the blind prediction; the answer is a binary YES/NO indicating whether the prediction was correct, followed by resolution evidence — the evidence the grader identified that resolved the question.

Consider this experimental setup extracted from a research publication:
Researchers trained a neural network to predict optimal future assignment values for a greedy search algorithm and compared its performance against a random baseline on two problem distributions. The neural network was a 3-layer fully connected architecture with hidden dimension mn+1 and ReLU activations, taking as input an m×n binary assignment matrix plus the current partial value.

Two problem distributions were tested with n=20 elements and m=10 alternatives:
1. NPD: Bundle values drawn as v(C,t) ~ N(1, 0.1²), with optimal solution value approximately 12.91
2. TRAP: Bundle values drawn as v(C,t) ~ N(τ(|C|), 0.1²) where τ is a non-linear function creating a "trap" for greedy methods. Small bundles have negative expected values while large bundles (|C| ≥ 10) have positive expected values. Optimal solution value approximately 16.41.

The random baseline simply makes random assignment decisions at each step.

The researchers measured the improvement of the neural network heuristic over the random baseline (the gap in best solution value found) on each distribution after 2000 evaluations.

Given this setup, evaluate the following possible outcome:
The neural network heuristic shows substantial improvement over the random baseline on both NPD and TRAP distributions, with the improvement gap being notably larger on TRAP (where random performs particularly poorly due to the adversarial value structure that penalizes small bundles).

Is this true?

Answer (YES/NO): YES